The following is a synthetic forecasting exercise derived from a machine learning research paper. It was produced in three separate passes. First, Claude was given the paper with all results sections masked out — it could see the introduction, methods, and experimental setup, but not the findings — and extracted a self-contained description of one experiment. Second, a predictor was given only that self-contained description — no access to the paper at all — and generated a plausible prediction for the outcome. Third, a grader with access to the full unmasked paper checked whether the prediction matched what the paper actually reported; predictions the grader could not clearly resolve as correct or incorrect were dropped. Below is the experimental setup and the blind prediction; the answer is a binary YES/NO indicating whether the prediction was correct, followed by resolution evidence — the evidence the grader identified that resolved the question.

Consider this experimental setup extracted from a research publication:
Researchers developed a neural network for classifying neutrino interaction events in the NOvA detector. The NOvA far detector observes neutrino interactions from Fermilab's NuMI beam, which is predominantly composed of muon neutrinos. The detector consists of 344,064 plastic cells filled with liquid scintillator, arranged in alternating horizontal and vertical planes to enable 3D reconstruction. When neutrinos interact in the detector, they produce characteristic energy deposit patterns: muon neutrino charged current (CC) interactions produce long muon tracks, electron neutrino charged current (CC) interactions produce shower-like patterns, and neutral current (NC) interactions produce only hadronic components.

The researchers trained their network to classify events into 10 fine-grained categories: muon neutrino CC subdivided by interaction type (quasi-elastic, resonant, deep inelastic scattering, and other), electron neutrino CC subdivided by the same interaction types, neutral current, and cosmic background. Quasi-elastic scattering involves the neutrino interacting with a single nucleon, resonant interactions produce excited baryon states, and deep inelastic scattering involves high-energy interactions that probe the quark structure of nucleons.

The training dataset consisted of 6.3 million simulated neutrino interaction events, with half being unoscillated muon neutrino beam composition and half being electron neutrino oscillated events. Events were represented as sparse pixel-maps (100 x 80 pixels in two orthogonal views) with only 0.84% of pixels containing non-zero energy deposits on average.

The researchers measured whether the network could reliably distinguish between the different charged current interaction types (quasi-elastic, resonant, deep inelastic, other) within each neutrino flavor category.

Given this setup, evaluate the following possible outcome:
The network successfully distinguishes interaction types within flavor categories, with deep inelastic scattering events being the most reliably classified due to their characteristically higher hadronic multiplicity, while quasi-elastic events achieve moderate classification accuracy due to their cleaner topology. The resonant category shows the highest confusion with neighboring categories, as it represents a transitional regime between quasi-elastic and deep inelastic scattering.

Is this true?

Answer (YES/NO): NO